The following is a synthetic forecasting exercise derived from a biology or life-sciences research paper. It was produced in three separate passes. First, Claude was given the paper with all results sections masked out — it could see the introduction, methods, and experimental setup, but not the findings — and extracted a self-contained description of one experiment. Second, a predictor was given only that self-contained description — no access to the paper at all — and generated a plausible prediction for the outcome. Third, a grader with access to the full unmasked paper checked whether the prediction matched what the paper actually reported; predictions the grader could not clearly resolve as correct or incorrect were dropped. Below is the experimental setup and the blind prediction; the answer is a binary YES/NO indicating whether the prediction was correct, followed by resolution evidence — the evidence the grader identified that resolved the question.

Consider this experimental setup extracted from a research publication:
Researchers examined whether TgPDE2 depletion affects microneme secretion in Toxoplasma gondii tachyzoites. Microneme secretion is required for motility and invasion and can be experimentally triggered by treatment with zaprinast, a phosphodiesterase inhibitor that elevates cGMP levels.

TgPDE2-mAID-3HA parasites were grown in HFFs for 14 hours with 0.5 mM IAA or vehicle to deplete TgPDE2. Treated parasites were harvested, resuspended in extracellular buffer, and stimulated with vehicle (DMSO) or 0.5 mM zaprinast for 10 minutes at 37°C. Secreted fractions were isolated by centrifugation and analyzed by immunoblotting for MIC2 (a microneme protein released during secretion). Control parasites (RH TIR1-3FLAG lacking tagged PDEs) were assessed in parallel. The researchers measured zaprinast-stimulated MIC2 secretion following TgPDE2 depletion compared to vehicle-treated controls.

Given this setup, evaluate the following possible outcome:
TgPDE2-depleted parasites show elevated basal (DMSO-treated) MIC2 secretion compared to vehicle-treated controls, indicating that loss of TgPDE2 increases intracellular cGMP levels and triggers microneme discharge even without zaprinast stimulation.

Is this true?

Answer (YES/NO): NO